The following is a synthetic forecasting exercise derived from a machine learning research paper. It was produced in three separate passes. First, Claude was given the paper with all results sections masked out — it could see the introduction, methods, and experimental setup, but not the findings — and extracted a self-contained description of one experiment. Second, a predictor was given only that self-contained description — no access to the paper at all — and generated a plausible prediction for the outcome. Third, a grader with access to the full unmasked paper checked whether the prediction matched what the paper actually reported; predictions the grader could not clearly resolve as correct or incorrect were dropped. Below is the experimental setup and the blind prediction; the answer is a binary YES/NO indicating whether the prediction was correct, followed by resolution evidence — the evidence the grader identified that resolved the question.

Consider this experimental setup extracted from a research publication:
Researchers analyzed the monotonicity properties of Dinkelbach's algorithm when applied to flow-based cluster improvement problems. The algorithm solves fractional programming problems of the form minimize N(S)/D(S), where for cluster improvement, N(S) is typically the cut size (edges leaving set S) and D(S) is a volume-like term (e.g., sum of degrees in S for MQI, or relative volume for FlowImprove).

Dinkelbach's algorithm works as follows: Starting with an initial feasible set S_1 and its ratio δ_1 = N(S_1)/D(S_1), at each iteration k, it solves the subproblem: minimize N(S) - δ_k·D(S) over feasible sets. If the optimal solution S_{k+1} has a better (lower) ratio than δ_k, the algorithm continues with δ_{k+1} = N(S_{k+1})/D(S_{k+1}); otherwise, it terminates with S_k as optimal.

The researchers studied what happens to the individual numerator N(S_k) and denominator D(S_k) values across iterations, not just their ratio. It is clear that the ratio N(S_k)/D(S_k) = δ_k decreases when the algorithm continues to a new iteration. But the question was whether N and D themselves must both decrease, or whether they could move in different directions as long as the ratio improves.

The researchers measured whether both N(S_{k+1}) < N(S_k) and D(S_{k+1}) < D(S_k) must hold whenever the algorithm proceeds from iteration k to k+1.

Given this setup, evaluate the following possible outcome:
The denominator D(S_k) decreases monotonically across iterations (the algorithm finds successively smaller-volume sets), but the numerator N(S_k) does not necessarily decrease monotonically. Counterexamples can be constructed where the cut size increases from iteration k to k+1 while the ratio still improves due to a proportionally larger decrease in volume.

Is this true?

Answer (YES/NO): NO